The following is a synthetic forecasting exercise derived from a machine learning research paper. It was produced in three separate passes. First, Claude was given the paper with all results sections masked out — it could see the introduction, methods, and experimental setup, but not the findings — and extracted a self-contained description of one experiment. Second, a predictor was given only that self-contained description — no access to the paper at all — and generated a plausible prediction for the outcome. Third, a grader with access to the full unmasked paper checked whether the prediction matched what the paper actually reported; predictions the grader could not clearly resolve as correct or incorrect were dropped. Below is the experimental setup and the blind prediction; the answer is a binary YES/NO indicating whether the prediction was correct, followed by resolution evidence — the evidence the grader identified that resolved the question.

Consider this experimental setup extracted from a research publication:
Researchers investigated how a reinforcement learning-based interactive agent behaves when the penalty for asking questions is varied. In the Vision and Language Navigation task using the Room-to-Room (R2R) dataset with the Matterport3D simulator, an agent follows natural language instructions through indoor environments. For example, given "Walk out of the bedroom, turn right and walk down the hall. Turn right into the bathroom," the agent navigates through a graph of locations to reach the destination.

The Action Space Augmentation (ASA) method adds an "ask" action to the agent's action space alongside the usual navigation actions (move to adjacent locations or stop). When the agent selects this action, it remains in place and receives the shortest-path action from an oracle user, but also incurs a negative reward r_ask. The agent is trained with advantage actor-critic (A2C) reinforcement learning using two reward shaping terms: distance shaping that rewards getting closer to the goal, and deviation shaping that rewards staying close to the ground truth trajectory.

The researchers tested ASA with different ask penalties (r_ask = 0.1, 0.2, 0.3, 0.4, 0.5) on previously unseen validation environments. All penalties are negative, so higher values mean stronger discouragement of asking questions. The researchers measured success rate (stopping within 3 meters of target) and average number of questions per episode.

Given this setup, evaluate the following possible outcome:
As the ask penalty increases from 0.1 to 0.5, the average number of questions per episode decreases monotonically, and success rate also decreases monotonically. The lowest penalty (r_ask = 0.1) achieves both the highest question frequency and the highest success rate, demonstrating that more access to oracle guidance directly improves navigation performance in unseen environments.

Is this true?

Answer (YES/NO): YES